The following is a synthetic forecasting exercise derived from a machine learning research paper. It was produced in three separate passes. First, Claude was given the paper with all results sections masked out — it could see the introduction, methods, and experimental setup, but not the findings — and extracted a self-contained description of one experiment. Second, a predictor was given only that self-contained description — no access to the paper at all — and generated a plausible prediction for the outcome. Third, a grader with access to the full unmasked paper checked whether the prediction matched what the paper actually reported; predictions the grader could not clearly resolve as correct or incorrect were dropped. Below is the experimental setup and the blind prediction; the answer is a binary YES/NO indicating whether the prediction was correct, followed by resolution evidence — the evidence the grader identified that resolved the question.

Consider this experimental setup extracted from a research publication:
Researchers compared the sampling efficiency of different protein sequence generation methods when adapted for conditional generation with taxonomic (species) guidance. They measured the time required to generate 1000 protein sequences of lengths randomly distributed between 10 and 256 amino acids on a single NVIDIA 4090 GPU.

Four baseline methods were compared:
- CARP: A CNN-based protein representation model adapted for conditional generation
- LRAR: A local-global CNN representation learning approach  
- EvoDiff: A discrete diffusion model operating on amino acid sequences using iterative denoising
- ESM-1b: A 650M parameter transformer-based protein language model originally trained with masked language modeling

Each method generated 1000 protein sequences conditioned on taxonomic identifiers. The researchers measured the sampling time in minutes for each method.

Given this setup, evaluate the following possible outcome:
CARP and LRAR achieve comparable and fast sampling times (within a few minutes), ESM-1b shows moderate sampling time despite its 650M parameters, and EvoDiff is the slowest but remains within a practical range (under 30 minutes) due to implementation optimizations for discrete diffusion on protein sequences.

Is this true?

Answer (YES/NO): NO